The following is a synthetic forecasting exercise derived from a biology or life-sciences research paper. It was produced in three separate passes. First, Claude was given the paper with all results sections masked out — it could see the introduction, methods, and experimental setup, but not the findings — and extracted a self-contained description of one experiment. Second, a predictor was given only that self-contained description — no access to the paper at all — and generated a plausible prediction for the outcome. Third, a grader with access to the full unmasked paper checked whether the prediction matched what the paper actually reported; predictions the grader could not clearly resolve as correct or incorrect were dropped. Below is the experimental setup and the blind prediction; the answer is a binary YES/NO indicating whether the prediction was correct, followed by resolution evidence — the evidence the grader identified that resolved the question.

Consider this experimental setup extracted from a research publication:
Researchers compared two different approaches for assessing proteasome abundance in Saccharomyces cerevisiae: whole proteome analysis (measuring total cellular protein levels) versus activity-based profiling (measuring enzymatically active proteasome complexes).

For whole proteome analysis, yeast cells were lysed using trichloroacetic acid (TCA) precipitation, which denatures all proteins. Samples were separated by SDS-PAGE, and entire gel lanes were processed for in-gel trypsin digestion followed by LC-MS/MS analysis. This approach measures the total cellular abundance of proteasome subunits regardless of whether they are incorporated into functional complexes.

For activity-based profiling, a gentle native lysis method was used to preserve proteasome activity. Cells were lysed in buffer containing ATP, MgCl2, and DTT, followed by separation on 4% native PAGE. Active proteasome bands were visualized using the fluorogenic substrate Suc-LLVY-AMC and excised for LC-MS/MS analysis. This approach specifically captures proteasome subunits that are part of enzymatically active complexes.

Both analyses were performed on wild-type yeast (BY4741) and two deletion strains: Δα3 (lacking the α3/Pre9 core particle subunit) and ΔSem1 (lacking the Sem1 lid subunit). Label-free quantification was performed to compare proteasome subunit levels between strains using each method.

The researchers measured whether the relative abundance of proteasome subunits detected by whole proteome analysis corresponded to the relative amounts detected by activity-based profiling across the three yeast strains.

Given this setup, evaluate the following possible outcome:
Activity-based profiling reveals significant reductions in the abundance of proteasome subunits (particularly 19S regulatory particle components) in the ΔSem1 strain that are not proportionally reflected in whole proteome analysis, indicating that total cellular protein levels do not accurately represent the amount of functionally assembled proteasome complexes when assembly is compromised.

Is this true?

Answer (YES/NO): YES